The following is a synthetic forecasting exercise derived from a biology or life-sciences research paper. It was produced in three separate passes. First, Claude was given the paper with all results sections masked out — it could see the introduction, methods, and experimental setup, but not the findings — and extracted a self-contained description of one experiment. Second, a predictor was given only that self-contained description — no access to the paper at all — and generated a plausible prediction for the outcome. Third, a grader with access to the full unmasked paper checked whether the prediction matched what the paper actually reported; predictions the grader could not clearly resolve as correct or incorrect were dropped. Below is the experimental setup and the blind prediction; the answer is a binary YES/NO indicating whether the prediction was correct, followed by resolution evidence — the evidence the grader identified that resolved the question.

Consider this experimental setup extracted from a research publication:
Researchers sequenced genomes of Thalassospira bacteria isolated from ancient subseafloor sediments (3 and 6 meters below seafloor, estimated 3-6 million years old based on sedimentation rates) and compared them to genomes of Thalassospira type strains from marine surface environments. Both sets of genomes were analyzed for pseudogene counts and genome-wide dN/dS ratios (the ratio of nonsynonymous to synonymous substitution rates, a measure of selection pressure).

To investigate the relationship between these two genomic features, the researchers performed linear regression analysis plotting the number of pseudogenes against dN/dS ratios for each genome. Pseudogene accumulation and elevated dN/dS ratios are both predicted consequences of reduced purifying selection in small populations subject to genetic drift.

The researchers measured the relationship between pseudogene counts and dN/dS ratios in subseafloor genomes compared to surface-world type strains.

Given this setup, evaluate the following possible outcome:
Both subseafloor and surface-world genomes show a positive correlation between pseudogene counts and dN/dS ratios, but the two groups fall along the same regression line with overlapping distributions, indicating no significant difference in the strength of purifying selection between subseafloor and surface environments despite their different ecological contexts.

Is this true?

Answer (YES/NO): NO